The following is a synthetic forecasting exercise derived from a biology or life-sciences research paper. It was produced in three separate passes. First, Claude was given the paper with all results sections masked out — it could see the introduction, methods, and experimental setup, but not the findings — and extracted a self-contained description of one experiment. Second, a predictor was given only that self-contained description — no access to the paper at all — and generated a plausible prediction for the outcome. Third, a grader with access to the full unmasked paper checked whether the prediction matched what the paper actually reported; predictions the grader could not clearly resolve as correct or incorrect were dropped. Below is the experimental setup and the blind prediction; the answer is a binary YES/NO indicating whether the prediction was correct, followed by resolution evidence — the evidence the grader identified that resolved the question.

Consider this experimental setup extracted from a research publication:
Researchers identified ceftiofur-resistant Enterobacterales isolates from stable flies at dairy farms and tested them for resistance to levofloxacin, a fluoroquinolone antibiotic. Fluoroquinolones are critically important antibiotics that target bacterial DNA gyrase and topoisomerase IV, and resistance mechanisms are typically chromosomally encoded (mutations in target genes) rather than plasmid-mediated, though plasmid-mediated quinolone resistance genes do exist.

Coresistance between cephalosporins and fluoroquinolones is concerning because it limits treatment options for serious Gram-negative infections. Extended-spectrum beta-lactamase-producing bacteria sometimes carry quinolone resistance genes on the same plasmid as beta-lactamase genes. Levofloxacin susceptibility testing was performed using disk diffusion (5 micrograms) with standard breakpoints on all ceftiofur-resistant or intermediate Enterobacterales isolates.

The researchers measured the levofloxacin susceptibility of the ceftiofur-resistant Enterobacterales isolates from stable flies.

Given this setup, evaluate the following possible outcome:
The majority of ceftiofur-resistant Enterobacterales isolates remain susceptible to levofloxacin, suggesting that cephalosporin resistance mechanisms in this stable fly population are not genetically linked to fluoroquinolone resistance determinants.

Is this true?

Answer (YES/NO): YES